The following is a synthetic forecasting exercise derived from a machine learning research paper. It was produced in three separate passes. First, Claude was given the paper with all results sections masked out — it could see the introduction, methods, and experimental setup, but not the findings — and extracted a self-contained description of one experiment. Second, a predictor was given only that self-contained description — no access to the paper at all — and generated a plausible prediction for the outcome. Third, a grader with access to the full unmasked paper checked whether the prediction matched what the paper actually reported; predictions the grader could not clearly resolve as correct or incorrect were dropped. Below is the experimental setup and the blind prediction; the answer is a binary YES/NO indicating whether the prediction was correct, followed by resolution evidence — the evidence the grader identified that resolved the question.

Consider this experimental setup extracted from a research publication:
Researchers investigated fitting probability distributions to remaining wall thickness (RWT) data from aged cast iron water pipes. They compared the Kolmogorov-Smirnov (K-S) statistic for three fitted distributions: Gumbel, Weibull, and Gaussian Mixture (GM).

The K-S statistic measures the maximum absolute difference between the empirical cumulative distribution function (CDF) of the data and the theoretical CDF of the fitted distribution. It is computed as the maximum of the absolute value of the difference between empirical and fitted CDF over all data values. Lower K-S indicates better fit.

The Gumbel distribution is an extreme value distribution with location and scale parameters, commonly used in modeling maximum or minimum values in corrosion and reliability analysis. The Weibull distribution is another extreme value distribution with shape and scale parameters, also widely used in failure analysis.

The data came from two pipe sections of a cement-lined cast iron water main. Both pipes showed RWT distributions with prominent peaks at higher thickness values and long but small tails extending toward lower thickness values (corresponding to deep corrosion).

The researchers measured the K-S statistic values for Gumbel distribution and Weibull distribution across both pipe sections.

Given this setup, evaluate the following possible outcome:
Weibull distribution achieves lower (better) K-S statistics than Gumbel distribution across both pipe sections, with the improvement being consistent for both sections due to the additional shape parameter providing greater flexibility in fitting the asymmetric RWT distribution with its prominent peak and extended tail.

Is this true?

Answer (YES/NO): NO